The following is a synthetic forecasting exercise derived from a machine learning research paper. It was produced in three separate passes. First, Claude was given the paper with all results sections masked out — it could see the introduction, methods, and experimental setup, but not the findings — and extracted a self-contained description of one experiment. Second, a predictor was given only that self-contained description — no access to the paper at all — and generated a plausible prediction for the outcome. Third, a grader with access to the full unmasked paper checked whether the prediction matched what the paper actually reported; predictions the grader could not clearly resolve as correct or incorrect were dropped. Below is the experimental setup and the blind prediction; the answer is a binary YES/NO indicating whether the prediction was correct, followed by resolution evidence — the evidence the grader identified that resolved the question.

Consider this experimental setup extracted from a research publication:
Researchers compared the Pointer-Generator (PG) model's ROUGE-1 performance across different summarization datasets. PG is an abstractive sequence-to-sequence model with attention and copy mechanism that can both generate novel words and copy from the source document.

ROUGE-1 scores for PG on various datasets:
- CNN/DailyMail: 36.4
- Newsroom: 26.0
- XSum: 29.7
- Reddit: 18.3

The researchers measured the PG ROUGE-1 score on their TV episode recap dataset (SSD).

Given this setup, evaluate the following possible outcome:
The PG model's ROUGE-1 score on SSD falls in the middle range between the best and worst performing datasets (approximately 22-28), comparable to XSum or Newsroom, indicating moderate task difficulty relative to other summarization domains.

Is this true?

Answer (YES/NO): NO